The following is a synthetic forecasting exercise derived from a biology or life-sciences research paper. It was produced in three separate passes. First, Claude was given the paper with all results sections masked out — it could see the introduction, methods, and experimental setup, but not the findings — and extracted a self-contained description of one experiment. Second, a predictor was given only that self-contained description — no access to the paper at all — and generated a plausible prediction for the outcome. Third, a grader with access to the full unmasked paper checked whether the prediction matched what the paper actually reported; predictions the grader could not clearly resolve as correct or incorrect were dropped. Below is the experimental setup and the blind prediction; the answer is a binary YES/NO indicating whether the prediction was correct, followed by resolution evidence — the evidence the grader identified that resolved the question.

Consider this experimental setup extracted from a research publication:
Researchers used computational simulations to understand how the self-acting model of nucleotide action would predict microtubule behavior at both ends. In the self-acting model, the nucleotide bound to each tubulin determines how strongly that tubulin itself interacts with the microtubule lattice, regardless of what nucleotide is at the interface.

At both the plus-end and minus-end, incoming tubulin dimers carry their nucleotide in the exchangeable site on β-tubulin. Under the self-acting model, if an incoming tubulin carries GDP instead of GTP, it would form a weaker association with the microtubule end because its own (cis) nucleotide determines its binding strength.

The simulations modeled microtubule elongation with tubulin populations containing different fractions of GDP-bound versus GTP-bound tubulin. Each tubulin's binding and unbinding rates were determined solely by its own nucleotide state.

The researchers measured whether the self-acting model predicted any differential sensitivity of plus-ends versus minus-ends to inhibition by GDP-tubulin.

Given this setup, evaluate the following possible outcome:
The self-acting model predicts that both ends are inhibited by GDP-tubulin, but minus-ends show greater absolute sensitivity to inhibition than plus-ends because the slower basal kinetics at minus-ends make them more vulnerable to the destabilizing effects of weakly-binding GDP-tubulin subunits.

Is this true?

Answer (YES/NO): NO